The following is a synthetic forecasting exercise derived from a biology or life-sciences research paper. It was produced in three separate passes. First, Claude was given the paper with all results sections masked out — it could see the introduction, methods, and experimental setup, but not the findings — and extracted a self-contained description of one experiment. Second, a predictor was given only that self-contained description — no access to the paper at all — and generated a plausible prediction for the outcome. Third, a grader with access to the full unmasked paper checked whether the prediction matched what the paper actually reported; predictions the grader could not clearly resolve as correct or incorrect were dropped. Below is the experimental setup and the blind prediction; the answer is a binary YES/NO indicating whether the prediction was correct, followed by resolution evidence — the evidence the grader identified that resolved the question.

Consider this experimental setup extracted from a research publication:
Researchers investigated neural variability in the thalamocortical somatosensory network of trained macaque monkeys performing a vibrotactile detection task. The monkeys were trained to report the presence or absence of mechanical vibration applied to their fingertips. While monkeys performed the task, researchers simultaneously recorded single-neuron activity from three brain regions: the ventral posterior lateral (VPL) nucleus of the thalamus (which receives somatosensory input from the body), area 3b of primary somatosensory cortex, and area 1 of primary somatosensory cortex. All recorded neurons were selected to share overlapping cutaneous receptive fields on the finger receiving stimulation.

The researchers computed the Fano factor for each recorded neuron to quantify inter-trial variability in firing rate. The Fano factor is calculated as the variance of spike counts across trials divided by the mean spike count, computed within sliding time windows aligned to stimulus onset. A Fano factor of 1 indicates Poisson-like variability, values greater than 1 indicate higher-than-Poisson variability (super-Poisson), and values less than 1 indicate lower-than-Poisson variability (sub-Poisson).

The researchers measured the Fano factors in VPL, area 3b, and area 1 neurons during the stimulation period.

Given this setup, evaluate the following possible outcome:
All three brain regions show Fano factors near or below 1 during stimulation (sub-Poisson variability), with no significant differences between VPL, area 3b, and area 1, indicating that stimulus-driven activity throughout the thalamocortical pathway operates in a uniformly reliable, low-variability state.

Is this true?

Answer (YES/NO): NO